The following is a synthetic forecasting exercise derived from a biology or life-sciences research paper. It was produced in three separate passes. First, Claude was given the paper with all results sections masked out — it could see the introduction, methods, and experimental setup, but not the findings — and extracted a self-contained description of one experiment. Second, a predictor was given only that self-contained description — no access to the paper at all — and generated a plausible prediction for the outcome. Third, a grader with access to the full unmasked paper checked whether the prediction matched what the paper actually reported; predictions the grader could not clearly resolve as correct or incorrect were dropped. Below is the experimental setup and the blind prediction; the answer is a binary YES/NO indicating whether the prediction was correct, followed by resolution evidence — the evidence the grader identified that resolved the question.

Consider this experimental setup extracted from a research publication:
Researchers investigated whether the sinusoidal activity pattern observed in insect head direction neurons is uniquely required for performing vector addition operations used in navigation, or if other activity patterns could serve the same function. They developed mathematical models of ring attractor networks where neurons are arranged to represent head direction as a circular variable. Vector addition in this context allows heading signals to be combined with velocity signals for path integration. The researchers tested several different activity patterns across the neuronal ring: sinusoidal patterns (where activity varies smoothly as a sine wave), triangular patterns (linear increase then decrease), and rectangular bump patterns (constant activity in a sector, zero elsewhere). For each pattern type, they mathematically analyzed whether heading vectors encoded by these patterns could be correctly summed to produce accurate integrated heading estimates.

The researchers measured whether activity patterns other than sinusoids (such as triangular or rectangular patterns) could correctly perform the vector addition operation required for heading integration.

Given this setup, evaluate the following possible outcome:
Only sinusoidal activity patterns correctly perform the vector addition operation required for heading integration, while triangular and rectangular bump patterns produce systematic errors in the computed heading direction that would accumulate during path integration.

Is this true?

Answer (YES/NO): NO